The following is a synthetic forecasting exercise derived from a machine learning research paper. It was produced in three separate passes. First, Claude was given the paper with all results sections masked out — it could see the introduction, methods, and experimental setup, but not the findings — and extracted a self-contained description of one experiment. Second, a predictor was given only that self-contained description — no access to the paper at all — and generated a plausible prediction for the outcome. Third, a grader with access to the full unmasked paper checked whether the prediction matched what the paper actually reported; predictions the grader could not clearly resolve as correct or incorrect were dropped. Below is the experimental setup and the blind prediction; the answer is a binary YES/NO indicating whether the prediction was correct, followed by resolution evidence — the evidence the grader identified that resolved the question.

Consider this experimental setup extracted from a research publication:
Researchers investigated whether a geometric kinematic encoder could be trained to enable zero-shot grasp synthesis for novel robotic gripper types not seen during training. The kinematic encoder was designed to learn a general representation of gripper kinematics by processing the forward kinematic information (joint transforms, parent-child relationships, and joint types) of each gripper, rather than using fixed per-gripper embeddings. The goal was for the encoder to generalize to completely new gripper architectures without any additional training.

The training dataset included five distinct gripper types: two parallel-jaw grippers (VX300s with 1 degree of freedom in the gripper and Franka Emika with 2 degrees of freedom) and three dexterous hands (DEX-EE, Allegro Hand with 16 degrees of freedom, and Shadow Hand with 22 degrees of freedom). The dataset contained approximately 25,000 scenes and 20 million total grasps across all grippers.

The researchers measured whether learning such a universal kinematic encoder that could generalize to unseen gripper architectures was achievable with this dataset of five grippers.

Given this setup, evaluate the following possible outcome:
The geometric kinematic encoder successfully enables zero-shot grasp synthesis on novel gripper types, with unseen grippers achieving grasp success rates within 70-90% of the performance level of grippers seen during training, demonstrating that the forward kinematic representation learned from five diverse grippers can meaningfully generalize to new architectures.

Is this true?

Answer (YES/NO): NO